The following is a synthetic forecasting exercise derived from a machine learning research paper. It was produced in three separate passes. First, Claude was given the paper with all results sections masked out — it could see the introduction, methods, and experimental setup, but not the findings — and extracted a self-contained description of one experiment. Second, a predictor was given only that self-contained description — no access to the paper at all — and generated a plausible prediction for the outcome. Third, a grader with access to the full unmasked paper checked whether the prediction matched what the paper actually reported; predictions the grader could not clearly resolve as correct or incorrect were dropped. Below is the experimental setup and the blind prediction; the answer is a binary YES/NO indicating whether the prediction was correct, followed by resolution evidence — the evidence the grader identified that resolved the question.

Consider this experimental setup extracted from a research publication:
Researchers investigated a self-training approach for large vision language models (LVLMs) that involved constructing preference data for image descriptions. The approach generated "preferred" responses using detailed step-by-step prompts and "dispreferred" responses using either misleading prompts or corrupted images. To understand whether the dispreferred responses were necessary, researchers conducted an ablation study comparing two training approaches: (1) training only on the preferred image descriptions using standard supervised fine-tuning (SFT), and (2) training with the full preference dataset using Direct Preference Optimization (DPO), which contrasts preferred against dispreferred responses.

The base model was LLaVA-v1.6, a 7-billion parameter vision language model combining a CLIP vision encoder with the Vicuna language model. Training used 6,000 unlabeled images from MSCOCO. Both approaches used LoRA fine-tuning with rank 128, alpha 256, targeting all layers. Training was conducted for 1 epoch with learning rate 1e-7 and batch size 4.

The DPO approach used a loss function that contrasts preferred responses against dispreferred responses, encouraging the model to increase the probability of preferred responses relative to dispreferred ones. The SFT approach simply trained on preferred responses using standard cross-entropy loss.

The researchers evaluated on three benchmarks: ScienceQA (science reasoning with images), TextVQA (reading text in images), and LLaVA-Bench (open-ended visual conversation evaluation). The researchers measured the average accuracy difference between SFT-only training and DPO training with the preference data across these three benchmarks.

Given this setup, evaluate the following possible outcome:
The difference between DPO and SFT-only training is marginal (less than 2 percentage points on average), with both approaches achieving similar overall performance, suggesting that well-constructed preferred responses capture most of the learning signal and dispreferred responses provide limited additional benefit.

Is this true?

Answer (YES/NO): NO